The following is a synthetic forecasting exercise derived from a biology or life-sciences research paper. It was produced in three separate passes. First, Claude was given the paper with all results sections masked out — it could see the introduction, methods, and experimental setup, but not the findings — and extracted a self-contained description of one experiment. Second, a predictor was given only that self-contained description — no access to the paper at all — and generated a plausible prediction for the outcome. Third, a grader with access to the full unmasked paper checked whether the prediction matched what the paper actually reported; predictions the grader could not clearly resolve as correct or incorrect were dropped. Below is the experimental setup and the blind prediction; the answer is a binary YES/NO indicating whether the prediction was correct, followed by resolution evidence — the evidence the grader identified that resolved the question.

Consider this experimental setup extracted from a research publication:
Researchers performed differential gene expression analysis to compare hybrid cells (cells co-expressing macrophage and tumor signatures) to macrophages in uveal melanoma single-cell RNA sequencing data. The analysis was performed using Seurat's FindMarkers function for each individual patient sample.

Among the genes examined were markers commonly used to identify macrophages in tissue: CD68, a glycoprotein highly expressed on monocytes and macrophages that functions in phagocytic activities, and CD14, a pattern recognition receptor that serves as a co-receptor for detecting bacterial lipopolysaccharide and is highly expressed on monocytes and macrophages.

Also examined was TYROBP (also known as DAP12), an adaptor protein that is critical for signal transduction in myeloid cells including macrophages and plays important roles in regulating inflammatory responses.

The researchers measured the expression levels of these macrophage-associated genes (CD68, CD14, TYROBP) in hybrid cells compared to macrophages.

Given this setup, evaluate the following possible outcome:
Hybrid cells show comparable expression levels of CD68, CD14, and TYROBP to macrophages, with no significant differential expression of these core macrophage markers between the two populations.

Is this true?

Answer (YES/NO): NO